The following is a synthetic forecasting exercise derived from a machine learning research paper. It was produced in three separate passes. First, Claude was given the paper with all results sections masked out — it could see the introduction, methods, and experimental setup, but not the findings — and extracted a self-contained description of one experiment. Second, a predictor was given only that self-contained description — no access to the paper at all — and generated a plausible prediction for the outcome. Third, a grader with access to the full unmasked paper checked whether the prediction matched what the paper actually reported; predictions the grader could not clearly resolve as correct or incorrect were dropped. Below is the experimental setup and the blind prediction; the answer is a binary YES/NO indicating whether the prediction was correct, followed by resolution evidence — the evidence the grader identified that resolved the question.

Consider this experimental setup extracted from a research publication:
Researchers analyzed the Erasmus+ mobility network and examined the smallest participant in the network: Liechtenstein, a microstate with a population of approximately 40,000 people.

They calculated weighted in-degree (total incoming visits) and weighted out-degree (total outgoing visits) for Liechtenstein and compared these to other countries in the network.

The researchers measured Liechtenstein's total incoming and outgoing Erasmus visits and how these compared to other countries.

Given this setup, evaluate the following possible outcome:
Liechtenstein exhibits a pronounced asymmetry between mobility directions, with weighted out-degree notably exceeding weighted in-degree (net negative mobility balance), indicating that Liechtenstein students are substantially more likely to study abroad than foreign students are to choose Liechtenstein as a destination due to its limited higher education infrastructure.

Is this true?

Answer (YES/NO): NO